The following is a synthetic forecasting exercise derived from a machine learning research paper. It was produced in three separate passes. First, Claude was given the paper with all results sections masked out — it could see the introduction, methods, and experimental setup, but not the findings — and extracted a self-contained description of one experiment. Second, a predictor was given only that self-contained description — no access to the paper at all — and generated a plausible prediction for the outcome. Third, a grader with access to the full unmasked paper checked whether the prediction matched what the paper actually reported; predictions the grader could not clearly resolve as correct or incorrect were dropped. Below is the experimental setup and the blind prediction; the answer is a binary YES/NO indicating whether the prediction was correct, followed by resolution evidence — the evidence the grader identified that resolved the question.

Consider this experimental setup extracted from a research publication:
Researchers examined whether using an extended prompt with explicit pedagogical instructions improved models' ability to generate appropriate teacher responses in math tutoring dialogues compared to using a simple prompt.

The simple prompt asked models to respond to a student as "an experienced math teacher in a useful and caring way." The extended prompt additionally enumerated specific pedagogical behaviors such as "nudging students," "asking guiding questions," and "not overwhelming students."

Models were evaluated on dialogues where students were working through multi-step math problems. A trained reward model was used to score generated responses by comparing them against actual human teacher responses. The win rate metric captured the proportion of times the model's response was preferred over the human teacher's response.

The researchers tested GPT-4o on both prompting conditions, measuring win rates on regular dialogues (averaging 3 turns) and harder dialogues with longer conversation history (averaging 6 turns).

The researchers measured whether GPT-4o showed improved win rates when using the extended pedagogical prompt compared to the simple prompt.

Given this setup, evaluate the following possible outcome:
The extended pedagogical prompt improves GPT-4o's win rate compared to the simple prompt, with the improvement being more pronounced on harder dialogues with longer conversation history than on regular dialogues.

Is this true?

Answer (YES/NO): NO